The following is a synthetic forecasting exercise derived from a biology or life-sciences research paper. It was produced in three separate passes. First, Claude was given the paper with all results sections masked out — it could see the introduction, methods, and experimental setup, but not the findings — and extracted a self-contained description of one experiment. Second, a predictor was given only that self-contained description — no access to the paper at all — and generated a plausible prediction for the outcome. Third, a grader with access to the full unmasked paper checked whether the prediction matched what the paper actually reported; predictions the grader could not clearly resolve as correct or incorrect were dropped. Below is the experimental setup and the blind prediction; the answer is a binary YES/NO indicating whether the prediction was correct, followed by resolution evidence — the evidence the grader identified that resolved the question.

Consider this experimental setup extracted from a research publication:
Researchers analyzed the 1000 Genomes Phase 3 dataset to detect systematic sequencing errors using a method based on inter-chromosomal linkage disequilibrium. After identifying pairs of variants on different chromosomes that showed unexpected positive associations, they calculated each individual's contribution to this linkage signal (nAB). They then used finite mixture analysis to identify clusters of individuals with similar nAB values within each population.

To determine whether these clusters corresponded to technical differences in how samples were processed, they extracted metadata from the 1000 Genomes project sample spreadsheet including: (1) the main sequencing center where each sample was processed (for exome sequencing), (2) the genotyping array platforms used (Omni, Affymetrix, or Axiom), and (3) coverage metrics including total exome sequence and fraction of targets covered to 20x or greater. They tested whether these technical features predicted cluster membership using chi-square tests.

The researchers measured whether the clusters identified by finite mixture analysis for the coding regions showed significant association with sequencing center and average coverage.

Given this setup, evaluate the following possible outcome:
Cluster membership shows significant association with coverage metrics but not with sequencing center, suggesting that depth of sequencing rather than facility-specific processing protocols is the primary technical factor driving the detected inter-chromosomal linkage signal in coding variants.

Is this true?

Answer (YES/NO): NO